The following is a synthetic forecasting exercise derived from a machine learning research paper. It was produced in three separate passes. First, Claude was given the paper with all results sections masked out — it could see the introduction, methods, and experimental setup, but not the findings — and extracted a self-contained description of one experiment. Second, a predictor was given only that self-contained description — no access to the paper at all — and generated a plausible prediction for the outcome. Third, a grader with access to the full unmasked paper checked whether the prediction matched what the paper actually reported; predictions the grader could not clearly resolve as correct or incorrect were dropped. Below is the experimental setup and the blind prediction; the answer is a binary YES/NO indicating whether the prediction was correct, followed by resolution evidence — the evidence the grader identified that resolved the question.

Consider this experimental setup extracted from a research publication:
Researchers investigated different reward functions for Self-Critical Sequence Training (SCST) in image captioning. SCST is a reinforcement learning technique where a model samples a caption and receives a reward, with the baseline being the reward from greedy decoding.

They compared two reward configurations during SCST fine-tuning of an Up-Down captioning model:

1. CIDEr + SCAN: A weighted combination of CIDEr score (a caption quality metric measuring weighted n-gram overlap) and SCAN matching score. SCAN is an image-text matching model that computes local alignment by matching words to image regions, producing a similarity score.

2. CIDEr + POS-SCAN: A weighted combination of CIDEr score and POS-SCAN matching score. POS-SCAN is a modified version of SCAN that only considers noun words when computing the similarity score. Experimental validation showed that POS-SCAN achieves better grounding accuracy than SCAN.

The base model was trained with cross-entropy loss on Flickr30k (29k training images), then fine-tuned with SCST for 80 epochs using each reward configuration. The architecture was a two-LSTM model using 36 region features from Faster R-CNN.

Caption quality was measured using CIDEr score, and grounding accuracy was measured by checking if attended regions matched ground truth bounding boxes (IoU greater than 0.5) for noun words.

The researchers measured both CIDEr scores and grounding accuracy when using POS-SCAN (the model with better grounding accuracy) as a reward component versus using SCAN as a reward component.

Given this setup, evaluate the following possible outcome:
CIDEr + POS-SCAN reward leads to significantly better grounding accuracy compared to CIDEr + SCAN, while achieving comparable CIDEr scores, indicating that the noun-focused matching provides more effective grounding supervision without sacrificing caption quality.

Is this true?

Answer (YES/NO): NO